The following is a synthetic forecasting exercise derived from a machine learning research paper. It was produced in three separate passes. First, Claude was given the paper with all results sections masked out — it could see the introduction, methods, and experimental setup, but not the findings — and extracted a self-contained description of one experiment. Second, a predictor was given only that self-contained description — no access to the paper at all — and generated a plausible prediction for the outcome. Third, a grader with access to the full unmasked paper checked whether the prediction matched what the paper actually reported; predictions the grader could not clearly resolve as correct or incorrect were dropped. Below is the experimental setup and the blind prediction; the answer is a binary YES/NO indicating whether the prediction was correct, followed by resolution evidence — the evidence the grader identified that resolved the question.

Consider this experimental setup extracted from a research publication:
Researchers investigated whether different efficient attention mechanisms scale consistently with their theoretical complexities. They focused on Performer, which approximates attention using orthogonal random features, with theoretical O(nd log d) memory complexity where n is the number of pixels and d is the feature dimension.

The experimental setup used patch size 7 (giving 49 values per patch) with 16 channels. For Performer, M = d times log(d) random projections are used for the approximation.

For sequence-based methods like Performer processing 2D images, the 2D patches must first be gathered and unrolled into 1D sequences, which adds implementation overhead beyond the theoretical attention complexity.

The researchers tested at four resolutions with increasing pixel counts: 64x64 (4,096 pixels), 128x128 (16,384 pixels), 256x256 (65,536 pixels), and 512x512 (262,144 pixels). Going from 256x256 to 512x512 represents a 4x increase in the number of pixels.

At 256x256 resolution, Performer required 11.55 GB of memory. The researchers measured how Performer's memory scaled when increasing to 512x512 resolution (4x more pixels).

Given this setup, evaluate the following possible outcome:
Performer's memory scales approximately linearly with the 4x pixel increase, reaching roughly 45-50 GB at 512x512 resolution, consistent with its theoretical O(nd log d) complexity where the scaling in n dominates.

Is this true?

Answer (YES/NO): NO